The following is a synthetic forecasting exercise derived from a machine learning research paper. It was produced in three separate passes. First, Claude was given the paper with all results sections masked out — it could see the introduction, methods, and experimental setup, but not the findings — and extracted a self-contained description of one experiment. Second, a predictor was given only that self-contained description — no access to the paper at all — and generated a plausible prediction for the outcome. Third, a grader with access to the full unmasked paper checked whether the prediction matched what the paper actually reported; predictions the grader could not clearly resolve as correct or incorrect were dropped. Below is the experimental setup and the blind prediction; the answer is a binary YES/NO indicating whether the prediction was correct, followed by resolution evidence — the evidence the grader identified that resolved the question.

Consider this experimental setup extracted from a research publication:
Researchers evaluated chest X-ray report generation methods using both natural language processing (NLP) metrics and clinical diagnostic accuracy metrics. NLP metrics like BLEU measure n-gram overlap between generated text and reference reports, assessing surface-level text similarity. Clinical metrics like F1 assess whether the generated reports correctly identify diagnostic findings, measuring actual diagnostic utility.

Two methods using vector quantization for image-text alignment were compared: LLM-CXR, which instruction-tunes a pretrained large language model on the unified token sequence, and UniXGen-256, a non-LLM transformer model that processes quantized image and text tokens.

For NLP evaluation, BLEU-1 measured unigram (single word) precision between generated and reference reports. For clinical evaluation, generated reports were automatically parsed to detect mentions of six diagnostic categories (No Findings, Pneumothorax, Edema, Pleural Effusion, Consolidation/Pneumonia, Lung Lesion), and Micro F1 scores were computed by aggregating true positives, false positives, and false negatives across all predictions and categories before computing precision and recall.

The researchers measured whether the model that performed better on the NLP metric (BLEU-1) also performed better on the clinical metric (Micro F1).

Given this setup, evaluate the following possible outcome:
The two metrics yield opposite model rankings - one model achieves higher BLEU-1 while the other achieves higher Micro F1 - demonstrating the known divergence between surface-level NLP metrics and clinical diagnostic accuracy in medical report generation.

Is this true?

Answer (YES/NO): YES